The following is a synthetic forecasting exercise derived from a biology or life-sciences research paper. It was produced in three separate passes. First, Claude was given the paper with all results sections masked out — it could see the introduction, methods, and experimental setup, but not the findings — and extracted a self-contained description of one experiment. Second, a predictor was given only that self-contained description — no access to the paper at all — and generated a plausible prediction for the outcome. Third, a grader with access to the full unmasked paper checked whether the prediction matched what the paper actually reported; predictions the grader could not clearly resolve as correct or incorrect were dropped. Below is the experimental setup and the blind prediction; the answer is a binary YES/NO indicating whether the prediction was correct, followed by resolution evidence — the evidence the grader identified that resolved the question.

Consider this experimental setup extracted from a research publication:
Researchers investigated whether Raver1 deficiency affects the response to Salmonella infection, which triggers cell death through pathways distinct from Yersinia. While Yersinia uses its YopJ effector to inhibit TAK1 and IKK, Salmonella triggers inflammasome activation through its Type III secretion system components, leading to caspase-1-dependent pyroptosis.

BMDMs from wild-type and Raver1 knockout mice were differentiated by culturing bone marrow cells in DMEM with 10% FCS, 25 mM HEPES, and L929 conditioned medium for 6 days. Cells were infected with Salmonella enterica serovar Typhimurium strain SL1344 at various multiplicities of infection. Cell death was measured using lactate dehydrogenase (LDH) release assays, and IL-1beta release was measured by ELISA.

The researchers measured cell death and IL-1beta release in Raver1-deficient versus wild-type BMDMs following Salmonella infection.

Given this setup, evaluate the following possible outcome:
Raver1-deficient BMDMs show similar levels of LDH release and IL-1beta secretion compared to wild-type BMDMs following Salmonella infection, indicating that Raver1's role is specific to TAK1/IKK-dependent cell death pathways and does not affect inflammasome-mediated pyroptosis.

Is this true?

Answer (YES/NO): YES